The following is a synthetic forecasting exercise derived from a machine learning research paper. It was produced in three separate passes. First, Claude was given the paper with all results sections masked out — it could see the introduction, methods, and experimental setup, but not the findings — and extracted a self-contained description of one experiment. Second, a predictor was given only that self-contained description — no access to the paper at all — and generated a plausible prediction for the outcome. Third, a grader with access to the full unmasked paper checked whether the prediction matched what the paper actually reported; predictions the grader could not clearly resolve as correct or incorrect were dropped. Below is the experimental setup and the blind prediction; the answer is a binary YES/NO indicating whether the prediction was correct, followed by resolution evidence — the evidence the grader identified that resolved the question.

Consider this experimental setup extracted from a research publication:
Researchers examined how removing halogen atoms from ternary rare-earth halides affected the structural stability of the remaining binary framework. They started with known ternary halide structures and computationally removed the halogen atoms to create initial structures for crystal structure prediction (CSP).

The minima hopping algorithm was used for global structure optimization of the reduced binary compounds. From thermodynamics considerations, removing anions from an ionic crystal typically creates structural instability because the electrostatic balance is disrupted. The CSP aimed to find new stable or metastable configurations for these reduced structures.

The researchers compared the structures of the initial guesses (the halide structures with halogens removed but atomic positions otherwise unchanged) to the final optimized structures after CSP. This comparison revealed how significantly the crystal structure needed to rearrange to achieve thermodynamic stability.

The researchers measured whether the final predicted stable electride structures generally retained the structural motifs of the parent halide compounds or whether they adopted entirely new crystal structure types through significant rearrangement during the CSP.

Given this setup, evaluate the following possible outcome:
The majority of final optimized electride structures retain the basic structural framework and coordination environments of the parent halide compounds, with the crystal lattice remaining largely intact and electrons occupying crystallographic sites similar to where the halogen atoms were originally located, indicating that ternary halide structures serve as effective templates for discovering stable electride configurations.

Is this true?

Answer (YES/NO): NO